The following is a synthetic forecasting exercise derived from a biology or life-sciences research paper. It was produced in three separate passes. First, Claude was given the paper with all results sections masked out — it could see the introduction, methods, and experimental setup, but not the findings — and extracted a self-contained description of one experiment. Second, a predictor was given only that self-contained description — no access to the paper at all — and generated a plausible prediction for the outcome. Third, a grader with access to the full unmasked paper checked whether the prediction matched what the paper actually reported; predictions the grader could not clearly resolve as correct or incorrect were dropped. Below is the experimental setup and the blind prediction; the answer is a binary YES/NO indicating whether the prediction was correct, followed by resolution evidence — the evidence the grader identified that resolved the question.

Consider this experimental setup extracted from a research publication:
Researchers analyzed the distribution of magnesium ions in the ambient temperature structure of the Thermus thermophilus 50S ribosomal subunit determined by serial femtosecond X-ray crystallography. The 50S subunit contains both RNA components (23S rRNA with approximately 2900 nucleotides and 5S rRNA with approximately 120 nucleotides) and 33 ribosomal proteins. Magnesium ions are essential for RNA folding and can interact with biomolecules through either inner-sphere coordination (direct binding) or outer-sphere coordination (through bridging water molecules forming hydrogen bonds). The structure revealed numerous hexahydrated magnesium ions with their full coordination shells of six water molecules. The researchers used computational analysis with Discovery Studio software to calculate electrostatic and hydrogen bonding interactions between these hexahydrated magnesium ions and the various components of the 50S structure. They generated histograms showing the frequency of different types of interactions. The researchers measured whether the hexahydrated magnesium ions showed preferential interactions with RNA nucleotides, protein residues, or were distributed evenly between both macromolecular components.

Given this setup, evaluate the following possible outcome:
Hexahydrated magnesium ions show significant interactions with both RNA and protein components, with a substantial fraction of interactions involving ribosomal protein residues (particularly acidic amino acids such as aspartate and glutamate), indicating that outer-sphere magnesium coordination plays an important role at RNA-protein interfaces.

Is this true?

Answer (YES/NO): NO